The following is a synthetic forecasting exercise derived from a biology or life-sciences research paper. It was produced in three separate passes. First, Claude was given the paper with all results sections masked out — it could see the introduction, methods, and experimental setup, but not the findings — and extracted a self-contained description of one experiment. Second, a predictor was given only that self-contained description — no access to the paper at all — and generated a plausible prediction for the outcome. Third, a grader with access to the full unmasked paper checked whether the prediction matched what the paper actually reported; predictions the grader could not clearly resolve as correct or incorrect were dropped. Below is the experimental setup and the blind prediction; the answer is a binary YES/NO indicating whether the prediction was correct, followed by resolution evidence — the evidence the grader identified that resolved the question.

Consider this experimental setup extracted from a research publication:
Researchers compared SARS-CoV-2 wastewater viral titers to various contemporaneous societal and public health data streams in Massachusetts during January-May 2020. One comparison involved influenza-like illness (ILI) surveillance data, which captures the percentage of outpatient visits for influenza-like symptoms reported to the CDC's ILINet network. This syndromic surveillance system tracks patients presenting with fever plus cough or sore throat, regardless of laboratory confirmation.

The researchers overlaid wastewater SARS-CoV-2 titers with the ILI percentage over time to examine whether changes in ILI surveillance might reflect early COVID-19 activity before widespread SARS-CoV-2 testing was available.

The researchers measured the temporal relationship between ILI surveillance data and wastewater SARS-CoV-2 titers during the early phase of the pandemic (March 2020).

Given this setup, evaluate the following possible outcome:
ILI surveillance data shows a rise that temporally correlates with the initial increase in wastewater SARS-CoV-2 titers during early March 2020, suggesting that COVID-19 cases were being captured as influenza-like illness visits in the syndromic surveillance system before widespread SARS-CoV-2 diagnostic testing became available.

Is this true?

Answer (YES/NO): YES